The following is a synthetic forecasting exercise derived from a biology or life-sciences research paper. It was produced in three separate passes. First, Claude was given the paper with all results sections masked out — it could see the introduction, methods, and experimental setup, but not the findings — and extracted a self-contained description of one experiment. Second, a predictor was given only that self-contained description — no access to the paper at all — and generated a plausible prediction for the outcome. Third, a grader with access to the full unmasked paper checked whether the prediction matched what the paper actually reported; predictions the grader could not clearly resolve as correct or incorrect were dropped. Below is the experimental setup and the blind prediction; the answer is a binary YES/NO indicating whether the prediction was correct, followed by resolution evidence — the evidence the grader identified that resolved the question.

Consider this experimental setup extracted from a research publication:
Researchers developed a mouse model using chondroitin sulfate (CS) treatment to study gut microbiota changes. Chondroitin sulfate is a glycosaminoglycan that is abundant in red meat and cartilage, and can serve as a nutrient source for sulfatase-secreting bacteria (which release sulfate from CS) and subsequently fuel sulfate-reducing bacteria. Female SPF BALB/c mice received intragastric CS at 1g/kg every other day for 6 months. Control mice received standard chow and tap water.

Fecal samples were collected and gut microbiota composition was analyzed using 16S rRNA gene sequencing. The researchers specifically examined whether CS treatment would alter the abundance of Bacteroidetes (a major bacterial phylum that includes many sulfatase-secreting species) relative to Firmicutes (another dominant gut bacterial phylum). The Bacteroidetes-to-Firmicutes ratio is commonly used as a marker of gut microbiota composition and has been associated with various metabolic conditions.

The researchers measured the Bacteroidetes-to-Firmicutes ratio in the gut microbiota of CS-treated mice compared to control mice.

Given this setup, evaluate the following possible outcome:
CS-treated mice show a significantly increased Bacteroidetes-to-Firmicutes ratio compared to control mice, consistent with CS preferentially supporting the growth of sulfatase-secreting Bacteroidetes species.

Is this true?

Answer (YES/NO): NO